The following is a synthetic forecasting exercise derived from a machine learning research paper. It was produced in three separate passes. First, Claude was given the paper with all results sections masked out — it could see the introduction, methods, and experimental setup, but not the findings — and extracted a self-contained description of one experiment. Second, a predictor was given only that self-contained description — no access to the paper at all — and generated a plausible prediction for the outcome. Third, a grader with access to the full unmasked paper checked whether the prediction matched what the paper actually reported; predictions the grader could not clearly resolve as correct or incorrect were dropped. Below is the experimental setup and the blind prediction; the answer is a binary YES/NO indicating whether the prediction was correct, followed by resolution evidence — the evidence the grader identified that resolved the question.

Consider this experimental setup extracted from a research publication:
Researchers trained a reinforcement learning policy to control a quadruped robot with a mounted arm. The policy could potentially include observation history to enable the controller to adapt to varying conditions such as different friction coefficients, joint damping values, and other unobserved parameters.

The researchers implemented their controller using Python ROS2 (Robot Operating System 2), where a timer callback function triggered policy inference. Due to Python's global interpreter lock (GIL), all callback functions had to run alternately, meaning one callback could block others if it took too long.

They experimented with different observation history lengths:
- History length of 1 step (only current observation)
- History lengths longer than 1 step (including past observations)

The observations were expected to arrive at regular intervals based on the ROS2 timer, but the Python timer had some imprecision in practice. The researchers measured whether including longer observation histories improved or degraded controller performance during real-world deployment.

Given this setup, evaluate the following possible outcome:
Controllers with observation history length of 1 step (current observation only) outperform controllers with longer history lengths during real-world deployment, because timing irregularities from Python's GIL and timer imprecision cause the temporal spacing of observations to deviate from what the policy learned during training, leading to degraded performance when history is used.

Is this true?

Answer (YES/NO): YES